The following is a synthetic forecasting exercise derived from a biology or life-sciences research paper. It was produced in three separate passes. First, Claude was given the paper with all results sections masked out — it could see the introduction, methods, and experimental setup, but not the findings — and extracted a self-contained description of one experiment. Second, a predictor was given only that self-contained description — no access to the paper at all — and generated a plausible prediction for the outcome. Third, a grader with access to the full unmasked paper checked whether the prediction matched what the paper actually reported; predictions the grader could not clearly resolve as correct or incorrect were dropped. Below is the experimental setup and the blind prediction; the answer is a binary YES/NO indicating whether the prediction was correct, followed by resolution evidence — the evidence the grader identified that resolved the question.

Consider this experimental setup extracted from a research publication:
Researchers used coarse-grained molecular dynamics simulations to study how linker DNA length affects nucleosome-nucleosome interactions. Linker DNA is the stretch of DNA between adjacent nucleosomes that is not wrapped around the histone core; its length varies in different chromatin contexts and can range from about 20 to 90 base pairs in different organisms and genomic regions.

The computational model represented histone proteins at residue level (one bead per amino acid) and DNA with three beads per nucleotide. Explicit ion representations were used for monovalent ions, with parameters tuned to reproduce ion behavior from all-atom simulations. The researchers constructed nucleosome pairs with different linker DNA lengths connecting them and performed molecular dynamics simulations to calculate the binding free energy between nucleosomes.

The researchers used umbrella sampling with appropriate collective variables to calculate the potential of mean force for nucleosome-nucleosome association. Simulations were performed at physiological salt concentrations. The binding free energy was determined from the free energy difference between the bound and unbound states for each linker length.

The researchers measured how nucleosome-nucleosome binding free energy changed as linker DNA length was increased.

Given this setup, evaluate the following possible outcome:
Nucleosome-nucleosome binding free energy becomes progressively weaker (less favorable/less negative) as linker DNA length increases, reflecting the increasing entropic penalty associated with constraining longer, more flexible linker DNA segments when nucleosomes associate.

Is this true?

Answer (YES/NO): YES